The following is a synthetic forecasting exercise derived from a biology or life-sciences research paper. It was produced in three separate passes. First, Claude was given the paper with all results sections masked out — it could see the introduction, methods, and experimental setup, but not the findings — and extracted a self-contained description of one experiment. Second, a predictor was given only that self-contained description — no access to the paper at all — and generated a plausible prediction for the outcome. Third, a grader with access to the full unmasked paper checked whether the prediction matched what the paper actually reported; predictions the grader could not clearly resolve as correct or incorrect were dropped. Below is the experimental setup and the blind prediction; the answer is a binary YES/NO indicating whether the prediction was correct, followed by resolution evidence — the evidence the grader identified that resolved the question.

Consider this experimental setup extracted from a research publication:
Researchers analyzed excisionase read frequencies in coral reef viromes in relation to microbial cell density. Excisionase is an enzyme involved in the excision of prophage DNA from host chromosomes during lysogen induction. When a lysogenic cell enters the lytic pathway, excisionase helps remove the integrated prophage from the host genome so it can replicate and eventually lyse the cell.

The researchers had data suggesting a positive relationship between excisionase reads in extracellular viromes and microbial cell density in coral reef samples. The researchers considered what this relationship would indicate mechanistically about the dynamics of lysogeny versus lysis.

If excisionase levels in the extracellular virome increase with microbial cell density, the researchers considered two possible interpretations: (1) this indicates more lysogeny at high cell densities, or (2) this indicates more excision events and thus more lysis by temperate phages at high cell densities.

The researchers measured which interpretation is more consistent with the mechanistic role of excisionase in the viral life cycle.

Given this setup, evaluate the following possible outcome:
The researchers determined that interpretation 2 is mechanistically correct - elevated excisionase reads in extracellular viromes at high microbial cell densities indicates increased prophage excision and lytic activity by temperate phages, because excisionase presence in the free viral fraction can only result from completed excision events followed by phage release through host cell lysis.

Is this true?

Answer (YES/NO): YES